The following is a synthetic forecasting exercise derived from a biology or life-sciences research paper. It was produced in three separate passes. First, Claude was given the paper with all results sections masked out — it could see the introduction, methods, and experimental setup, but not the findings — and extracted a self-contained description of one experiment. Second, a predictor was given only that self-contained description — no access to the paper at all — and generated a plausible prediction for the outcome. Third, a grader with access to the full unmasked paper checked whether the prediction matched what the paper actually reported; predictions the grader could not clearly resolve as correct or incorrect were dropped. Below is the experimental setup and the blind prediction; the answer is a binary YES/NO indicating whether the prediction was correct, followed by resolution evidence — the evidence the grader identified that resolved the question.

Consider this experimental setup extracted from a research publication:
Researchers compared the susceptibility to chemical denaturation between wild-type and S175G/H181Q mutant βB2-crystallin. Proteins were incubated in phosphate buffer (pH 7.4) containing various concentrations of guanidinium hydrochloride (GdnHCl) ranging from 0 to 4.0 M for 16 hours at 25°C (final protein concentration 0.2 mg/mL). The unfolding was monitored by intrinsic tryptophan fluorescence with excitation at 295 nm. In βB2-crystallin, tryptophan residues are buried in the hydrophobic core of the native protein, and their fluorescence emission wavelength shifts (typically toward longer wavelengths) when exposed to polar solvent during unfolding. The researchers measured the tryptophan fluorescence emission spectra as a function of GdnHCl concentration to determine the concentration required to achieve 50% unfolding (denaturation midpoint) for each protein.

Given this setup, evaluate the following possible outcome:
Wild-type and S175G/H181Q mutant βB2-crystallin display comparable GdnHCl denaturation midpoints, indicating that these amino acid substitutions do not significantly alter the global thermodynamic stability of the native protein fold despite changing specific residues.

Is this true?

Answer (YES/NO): NO